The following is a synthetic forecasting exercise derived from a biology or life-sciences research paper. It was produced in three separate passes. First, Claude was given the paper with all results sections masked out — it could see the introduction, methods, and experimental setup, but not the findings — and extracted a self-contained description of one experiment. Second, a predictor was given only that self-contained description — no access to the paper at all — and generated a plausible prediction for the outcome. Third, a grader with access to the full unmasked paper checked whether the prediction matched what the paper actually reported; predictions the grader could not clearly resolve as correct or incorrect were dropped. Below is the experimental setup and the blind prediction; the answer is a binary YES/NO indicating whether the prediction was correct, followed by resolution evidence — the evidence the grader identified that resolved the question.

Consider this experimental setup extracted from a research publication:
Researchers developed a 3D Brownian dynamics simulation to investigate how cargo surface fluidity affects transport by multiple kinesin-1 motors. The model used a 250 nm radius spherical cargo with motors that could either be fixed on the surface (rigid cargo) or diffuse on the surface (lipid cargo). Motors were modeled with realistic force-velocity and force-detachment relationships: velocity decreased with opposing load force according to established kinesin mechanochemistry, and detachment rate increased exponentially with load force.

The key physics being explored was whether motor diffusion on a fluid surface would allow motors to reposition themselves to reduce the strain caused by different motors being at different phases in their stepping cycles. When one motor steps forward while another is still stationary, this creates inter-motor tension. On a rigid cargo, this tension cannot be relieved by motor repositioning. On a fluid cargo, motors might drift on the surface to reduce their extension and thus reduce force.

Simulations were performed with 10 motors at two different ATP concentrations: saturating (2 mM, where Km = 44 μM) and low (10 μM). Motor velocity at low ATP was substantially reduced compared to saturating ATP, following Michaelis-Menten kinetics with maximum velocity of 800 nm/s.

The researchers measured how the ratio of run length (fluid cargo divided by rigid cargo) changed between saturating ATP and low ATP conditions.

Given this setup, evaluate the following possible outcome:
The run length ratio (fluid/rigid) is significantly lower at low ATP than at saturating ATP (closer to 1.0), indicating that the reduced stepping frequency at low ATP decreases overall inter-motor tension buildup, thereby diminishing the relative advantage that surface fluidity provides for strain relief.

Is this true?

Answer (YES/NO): NO